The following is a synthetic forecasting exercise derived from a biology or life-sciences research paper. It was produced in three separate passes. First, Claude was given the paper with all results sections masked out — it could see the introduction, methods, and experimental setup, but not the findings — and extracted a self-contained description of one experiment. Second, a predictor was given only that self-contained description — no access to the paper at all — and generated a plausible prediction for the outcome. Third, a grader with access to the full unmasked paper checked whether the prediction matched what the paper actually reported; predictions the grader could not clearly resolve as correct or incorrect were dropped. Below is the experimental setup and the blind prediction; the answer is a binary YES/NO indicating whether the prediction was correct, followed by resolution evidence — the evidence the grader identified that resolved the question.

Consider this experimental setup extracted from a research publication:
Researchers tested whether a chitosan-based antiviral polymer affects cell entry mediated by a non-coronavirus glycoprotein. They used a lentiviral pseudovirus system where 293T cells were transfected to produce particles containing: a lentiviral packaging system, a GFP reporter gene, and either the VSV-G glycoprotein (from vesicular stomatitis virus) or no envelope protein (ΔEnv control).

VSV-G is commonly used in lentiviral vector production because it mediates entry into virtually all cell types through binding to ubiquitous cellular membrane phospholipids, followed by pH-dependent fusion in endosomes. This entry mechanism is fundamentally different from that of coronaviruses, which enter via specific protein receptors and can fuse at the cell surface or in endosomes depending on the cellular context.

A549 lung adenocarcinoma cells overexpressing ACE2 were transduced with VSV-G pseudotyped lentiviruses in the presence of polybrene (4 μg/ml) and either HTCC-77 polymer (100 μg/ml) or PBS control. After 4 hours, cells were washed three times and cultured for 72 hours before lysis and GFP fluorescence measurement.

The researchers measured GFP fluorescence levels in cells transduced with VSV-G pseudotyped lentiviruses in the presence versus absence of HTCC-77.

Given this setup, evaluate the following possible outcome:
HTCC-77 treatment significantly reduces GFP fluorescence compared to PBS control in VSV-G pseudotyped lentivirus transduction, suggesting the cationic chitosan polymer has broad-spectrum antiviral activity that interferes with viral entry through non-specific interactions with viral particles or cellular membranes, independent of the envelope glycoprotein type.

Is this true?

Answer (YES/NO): NO